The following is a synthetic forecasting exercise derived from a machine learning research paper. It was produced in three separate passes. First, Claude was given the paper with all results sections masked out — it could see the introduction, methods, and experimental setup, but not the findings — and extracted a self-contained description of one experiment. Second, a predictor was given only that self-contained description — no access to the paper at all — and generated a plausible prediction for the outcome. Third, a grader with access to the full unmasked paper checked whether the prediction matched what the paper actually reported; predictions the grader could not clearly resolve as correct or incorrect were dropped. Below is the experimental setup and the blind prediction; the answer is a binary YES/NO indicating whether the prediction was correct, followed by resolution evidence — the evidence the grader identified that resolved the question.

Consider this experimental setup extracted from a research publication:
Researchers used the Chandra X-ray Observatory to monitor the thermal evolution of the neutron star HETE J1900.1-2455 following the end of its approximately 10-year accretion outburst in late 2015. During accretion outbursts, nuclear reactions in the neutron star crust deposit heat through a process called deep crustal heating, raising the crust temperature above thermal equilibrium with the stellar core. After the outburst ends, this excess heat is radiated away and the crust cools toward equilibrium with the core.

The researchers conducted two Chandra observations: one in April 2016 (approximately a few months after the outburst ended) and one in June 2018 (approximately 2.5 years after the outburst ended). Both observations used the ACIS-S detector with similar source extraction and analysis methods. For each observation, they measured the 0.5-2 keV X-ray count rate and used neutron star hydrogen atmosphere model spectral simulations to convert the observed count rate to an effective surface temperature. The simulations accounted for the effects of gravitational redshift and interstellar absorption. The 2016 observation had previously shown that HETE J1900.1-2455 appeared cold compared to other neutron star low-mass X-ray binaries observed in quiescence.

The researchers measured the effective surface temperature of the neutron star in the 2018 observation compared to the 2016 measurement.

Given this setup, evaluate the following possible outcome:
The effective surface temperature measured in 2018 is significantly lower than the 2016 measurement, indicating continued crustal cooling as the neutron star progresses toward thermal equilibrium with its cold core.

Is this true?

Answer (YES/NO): YES